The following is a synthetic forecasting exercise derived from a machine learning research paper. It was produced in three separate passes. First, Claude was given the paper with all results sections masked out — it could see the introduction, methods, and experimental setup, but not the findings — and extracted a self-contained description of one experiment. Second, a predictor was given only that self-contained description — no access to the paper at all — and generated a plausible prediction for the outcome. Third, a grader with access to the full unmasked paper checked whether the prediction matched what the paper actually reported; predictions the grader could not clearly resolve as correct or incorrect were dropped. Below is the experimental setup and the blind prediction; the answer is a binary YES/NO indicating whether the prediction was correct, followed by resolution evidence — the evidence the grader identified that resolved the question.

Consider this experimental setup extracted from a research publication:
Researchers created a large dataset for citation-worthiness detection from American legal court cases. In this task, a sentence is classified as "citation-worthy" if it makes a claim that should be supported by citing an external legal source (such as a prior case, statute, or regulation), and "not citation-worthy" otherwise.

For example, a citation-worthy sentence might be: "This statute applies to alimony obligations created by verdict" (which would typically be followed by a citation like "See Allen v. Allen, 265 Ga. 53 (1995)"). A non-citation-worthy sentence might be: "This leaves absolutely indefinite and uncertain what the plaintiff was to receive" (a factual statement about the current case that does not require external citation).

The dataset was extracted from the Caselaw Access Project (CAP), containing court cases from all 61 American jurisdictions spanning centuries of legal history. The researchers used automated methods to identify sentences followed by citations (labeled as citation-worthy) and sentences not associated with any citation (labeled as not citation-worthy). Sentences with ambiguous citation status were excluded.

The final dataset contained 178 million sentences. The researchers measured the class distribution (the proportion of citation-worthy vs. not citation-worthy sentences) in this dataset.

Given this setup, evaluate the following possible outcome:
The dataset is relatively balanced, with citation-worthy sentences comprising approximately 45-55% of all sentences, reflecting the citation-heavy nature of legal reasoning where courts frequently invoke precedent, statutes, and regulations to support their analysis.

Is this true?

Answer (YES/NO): NO